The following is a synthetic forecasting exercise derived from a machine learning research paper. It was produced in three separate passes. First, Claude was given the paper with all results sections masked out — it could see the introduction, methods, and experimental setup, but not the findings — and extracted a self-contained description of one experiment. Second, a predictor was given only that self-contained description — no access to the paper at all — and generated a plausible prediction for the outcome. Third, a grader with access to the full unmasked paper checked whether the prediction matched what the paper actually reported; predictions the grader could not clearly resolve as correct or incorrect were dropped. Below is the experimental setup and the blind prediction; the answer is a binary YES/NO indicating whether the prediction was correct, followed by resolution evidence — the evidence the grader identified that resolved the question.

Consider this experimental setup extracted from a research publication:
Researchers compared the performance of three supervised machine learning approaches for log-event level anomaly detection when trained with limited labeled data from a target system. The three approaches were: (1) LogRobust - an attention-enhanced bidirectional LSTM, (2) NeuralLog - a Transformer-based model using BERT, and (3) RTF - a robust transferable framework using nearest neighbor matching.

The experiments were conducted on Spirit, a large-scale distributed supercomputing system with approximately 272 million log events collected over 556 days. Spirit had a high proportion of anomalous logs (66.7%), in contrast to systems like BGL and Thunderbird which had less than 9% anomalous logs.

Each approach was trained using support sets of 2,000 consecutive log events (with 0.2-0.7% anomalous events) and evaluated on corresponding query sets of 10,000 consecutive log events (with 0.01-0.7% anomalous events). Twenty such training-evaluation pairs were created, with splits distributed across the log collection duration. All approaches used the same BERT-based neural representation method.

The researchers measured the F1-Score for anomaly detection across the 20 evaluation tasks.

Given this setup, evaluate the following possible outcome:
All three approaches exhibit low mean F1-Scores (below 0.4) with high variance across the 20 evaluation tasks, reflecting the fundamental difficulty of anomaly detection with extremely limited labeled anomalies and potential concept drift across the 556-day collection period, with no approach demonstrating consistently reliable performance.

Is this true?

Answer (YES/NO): NO